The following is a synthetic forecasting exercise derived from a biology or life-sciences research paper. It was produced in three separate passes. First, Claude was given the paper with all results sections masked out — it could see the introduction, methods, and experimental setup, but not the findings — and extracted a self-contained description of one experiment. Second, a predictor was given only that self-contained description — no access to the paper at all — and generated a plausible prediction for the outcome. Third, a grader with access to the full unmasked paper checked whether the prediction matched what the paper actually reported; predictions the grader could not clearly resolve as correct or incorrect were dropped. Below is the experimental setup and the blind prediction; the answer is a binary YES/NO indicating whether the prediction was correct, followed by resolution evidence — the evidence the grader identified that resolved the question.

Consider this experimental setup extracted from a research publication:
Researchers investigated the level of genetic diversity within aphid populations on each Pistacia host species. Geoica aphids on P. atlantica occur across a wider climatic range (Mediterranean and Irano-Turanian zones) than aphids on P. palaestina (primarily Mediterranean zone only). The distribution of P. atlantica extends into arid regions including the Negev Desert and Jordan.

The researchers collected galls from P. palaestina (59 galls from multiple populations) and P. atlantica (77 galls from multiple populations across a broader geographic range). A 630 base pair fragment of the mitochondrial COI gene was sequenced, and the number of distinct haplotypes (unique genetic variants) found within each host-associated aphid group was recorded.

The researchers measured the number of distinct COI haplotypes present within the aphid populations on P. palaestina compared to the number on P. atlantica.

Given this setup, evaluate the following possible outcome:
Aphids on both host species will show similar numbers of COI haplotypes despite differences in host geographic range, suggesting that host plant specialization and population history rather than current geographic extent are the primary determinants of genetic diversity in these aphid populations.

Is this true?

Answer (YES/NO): NO